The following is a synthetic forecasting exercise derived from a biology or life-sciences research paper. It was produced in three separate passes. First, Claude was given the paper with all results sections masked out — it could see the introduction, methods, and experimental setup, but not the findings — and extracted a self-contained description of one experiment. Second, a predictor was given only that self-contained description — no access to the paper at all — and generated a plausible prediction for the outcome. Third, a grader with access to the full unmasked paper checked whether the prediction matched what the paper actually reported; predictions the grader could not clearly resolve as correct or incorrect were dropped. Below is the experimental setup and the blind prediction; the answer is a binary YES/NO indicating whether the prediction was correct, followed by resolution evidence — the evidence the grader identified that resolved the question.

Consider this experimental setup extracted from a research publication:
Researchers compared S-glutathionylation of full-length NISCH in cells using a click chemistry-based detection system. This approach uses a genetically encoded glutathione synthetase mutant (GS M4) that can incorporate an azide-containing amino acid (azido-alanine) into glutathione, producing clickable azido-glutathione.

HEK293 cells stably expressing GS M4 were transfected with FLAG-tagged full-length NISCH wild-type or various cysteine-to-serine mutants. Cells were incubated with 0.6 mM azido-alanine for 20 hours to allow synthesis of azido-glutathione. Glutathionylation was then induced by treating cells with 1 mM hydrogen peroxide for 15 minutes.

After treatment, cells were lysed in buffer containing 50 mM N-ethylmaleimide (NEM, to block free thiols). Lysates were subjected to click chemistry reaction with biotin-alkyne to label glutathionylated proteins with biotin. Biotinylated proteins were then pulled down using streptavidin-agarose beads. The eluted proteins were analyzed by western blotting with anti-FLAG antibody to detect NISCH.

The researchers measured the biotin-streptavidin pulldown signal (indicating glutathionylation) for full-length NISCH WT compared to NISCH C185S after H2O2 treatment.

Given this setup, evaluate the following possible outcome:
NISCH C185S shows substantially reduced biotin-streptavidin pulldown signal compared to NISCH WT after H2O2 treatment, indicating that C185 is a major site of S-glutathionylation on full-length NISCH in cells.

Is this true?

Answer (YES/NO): YES